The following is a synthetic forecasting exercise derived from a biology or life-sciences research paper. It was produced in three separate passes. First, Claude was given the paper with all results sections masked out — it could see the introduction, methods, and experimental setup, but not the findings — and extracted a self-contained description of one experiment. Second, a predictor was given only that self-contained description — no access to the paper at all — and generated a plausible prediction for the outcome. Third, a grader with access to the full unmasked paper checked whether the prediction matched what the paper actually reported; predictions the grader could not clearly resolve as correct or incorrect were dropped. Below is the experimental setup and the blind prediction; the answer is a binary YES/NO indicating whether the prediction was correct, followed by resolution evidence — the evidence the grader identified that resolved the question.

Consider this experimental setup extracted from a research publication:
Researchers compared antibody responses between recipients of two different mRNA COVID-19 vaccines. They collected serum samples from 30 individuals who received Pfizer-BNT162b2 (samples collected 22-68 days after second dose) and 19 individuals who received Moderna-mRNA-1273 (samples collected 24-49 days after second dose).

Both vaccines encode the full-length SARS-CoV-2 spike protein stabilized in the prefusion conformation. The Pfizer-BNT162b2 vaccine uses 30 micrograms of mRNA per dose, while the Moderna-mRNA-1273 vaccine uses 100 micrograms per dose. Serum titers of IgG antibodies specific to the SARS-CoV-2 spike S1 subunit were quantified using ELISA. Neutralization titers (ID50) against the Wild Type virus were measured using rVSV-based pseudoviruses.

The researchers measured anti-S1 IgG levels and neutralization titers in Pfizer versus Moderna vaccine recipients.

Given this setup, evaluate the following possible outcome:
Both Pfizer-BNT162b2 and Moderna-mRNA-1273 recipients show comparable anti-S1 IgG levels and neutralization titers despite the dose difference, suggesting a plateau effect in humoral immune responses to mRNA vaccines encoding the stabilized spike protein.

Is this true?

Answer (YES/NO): YES